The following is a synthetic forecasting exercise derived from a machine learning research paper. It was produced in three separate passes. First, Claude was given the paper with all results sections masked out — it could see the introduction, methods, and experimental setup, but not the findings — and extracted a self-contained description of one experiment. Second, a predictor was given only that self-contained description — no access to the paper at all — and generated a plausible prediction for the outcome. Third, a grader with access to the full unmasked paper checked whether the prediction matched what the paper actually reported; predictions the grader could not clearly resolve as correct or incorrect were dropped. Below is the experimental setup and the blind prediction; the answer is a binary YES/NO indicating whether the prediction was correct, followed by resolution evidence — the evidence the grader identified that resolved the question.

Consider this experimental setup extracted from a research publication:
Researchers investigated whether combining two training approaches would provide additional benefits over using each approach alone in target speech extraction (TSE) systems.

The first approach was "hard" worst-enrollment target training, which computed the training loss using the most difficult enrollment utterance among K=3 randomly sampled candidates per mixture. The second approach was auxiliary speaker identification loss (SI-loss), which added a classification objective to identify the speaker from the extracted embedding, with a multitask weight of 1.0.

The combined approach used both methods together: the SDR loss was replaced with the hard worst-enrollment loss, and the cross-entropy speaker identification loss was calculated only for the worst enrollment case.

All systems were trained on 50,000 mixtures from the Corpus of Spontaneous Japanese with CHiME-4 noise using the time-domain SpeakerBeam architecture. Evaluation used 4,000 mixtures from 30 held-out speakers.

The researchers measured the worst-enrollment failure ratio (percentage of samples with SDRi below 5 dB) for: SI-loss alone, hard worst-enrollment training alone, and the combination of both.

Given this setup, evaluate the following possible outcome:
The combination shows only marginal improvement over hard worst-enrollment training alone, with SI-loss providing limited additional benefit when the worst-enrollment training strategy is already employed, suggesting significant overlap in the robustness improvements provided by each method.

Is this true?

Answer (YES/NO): NO